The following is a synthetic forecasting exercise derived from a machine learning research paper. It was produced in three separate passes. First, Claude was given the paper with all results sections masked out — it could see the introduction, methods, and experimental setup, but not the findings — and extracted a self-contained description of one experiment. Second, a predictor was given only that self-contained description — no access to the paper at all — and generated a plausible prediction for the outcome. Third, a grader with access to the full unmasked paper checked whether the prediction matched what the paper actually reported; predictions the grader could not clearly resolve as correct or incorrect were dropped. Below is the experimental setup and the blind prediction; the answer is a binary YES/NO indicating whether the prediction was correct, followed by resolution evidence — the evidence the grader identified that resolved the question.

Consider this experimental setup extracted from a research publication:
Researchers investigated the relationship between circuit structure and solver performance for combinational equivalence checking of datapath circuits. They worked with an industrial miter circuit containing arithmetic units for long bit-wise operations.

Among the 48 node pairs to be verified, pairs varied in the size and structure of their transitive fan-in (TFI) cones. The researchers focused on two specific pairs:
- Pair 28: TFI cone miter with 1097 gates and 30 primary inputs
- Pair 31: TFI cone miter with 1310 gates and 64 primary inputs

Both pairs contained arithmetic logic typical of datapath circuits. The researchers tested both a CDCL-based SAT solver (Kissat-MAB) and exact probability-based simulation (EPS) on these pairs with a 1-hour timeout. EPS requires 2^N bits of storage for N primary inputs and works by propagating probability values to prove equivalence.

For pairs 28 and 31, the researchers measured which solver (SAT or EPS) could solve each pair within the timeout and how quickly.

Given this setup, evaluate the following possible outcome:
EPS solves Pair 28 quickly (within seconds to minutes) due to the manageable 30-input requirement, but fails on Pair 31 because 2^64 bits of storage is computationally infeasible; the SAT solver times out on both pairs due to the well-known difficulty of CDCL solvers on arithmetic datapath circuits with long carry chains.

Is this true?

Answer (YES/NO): NO